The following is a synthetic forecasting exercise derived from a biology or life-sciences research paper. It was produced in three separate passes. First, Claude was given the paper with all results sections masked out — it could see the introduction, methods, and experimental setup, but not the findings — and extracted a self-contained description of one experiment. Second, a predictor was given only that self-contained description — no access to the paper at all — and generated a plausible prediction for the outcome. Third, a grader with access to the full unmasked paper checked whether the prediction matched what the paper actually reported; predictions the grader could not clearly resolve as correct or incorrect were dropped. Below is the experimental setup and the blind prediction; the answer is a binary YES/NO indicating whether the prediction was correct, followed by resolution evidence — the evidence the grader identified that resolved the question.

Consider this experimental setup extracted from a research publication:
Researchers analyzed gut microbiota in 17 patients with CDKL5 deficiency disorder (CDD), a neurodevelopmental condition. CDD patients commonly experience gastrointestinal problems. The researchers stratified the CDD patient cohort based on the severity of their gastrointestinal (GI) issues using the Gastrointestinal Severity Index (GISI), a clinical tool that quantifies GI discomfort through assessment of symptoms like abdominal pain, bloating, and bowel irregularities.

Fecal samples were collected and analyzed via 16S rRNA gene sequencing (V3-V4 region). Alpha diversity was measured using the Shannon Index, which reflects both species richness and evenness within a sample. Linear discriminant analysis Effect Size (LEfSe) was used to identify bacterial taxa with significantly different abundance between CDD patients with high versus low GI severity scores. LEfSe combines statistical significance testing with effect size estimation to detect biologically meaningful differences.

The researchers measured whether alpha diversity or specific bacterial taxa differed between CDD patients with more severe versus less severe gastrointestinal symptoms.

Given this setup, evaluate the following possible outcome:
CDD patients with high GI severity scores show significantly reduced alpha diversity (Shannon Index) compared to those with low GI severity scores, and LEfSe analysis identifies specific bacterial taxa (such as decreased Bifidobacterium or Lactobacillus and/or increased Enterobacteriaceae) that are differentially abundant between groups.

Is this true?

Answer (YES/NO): NO